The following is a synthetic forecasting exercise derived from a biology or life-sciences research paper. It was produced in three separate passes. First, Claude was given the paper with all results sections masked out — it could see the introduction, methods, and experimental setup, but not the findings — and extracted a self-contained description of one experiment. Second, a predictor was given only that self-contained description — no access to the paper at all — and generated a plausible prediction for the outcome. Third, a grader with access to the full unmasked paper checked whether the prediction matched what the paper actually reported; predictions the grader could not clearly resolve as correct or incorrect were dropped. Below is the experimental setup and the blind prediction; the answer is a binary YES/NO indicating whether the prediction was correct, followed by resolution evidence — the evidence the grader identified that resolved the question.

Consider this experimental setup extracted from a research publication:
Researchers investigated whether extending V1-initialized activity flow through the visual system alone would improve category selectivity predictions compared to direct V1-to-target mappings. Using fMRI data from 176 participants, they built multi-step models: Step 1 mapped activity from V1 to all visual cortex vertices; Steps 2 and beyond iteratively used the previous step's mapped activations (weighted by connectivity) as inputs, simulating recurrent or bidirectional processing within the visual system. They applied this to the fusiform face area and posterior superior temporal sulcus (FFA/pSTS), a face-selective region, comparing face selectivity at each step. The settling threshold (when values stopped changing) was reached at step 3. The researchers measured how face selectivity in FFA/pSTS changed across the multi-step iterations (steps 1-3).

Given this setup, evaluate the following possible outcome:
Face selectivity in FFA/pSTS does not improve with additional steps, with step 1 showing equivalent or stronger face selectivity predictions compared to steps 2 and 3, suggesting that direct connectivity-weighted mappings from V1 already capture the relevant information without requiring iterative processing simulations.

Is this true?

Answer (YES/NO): YES